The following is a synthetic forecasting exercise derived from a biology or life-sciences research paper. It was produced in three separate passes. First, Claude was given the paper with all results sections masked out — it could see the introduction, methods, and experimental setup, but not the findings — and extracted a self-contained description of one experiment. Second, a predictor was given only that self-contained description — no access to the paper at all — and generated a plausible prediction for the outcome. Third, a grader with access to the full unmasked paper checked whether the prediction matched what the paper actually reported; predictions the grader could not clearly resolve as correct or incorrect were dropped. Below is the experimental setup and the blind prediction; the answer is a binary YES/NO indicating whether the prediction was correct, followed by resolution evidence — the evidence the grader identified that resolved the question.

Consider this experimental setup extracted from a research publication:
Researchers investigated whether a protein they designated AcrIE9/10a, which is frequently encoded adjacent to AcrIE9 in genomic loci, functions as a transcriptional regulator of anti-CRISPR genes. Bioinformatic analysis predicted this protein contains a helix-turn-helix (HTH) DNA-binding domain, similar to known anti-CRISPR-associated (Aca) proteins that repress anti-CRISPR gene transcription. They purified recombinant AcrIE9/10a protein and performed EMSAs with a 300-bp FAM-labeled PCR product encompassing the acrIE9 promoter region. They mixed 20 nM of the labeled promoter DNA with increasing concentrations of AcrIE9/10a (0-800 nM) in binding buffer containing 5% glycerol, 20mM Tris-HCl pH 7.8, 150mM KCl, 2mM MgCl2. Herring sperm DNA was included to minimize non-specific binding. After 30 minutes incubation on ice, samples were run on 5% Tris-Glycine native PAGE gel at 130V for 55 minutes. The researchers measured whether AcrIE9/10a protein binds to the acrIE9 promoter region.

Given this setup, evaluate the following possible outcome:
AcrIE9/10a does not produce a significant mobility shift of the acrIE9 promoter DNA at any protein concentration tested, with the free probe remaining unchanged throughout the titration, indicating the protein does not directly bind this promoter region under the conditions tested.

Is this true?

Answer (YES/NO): NO